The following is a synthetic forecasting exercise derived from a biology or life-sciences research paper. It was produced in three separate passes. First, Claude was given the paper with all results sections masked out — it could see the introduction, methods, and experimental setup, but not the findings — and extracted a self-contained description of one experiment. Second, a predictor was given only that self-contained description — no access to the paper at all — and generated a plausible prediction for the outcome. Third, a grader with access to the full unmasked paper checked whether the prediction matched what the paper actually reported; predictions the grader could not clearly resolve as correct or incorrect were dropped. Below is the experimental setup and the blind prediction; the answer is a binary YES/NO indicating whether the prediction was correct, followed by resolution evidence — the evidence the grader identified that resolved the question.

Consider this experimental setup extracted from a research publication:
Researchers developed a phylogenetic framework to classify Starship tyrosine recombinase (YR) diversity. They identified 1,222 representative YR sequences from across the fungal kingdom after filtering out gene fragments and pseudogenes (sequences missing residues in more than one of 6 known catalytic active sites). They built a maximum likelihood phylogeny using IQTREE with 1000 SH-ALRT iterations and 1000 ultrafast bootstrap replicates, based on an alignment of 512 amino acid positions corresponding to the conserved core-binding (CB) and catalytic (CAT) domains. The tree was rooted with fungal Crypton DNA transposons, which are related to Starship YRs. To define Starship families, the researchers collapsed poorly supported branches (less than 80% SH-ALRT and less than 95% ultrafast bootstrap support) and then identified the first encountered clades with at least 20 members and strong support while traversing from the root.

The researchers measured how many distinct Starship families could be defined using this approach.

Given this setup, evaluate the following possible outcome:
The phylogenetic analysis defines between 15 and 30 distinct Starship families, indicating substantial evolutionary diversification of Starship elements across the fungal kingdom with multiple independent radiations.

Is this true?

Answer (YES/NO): NO